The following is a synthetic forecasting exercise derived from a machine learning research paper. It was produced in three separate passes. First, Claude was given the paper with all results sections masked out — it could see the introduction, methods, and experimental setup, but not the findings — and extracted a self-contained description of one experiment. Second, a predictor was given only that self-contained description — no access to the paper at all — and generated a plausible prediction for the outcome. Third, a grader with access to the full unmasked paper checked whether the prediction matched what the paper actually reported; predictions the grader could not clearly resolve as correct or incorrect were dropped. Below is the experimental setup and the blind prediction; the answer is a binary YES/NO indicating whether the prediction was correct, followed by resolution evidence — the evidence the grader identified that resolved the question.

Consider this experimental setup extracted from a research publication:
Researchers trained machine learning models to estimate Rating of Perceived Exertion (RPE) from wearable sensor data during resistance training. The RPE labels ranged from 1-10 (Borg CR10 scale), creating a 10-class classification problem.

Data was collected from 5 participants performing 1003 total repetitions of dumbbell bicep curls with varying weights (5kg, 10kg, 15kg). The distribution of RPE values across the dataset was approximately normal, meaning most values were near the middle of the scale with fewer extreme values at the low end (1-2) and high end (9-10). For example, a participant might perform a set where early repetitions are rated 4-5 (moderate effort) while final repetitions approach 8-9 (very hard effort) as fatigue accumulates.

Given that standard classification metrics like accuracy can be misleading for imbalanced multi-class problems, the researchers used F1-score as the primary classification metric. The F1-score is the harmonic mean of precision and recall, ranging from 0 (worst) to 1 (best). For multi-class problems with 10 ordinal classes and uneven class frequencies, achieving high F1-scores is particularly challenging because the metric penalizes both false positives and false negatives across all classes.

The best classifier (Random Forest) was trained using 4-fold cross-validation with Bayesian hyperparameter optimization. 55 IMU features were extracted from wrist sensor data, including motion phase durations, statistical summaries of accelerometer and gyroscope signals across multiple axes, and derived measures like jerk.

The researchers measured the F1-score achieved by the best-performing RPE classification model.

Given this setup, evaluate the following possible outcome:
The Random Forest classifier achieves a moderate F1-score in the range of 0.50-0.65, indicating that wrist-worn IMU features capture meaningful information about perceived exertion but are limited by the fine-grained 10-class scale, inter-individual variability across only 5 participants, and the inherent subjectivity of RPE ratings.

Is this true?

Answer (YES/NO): NO